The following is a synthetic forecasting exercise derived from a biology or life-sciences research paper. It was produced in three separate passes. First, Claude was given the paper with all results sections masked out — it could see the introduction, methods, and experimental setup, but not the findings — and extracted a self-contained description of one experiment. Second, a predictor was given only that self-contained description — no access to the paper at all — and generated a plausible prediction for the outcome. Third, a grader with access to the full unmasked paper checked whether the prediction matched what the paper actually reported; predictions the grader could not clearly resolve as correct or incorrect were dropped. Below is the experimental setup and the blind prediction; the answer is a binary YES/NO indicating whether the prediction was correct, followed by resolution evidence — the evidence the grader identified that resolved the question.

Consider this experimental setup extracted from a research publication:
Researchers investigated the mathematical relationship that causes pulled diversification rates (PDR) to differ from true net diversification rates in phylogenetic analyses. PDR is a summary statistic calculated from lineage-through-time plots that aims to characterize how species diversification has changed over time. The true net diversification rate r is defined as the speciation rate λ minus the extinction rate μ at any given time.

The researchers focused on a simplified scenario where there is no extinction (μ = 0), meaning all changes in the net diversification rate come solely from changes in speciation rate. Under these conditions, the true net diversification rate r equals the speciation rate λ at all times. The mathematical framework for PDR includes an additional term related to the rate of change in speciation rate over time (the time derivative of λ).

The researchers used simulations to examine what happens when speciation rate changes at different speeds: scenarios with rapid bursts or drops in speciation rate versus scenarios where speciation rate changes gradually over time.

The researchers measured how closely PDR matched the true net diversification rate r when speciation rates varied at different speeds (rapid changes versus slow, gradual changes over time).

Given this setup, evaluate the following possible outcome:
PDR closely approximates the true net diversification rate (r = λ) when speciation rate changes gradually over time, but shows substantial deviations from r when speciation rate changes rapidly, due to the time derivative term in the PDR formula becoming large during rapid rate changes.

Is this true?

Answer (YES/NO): YES